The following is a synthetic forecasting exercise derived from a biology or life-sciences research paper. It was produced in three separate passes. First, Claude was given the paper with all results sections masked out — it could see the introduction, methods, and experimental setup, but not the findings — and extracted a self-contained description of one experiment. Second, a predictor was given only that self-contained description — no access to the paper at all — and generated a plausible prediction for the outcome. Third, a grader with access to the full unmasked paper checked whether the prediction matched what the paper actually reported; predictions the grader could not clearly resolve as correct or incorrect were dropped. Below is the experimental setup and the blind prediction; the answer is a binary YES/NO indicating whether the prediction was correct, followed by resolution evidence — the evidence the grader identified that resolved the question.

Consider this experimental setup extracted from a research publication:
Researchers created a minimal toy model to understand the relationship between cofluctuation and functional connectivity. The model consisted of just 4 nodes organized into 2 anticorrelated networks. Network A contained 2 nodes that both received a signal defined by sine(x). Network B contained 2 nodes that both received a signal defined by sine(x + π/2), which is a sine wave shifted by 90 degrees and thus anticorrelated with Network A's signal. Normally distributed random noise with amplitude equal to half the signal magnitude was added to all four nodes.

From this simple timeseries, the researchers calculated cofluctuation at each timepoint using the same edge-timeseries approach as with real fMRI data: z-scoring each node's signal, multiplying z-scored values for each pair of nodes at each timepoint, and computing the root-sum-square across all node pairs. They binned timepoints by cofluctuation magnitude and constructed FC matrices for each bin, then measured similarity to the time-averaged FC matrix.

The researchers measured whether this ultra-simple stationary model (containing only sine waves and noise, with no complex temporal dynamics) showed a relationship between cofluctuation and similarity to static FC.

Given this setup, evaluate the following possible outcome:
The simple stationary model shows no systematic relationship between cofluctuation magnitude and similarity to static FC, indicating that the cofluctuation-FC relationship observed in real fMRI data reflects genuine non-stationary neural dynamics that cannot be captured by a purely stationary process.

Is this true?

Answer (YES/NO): NO